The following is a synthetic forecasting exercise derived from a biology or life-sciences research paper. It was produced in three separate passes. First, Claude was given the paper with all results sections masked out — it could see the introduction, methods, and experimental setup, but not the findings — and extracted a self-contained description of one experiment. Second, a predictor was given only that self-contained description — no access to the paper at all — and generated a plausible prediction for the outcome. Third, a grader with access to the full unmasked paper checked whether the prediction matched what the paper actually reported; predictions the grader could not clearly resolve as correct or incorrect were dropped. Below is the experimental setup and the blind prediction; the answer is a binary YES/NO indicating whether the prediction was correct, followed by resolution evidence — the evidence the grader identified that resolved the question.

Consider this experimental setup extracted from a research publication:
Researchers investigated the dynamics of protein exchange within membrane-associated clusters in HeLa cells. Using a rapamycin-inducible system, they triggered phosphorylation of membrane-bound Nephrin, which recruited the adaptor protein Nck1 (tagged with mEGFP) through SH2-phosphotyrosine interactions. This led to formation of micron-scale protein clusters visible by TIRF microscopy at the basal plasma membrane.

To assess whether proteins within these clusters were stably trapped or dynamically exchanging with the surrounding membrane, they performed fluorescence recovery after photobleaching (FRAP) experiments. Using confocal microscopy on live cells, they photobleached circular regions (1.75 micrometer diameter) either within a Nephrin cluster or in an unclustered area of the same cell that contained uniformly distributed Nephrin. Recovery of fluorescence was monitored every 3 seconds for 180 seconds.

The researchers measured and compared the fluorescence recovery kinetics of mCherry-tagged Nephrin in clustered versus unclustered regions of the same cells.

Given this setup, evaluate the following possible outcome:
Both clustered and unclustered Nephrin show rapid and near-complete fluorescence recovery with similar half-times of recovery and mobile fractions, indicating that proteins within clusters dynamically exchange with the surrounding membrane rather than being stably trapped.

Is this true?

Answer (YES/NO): NO